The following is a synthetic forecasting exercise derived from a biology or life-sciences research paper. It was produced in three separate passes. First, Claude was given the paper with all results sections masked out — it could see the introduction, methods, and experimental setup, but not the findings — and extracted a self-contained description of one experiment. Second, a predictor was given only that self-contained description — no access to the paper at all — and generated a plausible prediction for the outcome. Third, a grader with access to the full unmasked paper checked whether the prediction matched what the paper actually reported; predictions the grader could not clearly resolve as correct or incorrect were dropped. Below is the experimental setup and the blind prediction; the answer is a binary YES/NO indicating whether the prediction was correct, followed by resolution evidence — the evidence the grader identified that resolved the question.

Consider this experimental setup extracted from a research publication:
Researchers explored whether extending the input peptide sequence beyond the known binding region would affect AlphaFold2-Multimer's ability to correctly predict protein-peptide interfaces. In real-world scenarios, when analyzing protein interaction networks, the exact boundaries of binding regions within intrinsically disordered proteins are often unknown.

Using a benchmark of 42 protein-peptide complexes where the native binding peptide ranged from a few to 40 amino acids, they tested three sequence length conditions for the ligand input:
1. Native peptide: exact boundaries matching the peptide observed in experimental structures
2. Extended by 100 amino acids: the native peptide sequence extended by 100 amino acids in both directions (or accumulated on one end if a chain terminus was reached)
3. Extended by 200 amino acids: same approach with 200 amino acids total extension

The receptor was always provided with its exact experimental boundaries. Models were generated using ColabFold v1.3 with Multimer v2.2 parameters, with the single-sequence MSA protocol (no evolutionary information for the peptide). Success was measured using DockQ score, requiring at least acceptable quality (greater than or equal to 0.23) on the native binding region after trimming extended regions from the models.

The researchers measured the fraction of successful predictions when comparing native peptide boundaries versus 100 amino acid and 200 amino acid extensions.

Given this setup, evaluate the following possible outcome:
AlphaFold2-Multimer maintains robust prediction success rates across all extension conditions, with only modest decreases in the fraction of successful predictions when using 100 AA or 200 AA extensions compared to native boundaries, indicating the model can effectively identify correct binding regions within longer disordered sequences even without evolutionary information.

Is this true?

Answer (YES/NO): NO